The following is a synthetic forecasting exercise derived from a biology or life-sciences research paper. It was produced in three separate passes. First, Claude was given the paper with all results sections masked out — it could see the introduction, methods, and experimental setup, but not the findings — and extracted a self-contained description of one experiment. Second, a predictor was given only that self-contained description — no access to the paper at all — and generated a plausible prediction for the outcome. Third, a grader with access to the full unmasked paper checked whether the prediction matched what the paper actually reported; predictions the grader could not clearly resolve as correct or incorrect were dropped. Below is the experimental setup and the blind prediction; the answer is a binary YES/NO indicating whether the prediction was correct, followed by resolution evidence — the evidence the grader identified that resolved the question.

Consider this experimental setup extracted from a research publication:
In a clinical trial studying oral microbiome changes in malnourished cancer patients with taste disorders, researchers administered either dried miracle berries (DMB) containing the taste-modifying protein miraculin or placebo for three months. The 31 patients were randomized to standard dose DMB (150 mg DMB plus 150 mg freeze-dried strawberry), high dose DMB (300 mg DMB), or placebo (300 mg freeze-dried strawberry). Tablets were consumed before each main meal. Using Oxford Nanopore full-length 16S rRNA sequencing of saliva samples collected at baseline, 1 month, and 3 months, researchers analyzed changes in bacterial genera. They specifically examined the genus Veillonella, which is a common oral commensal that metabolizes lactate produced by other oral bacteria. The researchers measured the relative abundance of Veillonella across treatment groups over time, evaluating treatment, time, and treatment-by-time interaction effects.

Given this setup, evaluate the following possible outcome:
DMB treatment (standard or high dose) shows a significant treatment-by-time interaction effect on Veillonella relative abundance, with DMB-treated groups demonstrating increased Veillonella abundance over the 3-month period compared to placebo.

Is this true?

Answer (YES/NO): NO